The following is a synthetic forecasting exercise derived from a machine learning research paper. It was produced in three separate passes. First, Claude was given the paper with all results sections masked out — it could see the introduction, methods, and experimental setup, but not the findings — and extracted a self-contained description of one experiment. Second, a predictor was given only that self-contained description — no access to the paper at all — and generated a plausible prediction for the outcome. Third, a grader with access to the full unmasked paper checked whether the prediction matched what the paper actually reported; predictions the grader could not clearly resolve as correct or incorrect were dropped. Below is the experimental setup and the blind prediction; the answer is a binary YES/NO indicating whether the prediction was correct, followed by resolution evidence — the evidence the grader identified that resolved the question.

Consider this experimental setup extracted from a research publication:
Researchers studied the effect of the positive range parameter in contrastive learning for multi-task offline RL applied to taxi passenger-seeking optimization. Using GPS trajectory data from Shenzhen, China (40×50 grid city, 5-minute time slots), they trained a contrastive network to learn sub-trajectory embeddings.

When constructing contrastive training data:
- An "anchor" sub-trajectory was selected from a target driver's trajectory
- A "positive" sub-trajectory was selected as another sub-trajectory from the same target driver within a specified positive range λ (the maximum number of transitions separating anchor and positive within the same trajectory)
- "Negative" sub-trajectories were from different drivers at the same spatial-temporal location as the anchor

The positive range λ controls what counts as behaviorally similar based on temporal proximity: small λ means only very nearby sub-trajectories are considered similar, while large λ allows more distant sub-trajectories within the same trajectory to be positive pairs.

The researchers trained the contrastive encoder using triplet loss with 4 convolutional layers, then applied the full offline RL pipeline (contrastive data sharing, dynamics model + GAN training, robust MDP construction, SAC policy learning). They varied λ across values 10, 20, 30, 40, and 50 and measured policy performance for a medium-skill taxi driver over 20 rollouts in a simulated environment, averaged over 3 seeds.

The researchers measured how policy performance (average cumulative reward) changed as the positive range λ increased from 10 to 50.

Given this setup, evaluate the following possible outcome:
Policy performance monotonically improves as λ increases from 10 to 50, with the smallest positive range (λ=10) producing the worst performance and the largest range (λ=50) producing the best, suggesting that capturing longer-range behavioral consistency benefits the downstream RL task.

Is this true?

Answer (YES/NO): NO